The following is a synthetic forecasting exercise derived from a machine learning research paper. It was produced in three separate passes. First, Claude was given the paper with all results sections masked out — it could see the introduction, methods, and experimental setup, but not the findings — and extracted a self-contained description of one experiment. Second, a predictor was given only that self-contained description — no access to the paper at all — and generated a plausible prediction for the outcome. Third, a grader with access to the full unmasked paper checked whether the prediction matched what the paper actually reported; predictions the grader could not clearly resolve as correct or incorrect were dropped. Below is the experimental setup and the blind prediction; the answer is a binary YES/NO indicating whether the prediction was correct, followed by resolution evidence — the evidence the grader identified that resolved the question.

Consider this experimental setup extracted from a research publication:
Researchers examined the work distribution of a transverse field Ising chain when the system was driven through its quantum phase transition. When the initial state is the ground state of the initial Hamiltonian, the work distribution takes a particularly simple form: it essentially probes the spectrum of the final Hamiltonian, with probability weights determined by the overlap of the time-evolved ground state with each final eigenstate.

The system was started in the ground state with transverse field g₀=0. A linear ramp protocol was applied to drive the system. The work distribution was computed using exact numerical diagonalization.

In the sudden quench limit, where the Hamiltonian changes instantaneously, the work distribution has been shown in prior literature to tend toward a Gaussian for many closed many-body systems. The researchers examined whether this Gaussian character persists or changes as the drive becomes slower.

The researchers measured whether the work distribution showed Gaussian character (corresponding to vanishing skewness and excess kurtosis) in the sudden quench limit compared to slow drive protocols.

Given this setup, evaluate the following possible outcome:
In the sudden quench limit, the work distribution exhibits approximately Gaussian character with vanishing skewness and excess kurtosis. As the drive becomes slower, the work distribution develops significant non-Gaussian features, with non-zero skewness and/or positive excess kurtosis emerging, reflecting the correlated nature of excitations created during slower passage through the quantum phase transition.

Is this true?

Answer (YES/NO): YES